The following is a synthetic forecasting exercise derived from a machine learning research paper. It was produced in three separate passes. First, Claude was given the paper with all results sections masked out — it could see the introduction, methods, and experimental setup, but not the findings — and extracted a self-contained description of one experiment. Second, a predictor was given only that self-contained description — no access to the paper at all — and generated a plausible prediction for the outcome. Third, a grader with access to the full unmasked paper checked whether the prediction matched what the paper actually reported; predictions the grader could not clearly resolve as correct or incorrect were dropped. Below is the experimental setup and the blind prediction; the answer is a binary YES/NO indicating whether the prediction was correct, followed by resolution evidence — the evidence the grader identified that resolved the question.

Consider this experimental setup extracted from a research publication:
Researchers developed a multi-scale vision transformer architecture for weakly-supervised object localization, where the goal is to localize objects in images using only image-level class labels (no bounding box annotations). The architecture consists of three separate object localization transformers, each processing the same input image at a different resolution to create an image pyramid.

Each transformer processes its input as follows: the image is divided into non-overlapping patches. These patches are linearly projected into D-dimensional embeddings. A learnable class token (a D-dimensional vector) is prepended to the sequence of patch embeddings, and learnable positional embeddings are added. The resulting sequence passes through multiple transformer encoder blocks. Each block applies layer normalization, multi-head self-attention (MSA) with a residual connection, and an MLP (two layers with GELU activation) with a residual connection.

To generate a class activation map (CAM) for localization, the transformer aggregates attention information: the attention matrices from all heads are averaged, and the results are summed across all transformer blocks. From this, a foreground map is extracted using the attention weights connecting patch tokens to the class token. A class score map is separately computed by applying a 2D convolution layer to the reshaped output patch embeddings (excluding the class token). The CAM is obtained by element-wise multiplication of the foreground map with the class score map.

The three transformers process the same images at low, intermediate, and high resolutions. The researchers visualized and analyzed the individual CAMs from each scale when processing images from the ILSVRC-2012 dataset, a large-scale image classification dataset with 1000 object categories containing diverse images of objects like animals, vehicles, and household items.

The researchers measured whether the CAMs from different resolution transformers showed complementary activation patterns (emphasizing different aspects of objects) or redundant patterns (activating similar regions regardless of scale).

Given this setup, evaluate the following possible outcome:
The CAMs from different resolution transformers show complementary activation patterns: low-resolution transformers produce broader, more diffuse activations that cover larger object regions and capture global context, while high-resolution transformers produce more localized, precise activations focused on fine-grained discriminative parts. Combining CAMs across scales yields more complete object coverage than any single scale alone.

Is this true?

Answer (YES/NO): YES